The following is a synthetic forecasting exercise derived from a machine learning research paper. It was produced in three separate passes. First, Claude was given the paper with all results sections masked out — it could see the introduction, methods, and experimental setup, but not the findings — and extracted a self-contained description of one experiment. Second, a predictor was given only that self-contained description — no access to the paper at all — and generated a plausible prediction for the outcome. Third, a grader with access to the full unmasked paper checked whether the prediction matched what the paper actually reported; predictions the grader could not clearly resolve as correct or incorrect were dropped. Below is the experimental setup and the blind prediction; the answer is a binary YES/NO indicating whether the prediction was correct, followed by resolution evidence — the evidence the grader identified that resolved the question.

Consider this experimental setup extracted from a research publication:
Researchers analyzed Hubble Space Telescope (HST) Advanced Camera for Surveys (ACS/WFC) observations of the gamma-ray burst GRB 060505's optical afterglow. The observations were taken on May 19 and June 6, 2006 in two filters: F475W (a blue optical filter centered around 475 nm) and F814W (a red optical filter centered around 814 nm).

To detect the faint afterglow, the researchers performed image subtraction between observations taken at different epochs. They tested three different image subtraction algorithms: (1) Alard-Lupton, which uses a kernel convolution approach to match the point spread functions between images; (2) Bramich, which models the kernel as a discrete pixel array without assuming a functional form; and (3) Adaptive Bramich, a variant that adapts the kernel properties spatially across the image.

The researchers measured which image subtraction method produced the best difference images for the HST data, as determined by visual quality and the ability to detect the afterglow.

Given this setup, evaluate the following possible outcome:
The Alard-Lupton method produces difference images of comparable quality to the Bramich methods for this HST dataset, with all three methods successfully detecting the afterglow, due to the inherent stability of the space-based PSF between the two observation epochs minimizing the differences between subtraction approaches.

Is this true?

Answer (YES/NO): NO